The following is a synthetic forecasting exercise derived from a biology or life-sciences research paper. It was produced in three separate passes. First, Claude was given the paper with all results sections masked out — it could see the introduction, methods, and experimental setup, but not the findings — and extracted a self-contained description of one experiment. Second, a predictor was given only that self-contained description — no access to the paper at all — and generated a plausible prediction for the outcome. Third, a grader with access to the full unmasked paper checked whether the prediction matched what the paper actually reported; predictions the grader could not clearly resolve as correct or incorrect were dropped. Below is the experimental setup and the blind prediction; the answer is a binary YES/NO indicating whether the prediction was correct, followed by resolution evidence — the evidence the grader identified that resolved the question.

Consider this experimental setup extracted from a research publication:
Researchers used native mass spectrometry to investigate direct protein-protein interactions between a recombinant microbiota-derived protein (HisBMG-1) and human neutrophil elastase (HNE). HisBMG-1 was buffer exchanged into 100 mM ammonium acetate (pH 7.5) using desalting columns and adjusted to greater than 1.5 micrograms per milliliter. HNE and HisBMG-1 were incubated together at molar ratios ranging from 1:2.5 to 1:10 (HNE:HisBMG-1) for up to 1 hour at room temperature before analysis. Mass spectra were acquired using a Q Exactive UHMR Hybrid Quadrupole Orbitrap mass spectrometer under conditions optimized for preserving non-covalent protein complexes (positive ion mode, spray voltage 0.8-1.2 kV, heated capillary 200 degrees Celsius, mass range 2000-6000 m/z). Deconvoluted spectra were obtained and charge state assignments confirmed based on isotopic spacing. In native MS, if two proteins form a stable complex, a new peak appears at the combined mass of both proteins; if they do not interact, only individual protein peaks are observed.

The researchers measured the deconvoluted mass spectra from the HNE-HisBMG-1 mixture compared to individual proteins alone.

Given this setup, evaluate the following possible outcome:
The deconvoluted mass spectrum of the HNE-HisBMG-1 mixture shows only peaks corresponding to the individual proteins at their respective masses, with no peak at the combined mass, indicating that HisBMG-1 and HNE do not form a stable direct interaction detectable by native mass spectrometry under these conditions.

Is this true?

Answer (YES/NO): NO